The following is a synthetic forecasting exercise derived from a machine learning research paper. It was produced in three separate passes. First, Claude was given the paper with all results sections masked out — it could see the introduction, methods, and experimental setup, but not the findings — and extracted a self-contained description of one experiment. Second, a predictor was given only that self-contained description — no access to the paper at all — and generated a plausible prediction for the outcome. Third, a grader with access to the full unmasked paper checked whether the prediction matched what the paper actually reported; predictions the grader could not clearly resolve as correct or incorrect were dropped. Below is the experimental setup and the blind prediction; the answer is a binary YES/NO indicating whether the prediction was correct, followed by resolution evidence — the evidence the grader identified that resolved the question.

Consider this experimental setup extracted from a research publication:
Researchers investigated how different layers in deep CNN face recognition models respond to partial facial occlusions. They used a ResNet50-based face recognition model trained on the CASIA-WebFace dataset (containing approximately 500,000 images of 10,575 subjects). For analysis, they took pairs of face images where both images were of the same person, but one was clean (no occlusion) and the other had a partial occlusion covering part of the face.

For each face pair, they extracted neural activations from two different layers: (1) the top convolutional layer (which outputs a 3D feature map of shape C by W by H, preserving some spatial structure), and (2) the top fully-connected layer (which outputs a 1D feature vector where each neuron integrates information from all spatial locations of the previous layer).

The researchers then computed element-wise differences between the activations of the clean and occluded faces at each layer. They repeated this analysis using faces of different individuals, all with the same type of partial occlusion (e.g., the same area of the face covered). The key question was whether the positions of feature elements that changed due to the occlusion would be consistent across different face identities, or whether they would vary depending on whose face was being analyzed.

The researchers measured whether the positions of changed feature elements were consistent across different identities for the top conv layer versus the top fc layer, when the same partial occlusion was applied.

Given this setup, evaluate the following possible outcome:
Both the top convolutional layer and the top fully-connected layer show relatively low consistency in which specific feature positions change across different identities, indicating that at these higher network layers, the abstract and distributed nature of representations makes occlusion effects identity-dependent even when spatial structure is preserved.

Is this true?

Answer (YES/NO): NO